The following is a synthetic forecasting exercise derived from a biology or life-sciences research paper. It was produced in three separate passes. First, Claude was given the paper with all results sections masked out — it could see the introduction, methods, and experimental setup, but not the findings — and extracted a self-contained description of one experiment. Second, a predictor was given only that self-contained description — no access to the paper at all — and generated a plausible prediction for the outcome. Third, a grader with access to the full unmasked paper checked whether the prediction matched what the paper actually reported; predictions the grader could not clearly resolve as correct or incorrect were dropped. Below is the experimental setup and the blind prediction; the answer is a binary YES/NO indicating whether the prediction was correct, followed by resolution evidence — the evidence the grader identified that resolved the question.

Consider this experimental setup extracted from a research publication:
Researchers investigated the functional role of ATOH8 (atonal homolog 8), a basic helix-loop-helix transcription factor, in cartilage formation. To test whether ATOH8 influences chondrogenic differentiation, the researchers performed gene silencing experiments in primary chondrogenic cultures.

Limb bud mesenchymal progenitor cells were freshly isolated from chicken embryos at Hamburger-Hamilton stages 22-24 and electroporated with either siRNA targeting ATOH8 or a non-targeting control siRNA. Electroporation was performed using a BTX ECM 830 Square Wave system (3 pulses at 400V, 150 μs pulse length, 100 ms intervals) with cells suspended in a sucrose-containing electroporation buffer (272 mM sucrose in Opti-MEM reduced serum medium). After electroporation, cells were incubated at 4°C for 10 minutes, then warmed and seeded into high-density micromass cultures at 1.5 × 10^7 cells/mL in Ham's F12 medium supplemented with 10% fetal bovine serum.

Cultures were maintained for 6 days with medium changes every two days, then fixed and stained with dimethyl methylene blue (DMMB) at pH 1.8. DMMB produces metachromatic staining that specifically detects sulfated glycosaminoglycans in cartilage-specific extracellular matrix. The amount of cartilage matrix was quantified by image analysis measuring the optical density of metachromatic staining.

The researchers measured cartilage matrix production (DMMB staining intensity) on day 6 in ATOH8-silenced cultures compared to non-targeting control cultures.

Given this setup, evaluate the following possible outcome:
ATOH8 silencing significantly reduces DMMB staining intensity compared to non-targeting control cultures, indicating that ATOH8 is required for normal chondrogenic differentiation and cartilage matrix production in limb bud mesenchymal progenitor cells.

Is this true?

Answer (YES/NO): YES